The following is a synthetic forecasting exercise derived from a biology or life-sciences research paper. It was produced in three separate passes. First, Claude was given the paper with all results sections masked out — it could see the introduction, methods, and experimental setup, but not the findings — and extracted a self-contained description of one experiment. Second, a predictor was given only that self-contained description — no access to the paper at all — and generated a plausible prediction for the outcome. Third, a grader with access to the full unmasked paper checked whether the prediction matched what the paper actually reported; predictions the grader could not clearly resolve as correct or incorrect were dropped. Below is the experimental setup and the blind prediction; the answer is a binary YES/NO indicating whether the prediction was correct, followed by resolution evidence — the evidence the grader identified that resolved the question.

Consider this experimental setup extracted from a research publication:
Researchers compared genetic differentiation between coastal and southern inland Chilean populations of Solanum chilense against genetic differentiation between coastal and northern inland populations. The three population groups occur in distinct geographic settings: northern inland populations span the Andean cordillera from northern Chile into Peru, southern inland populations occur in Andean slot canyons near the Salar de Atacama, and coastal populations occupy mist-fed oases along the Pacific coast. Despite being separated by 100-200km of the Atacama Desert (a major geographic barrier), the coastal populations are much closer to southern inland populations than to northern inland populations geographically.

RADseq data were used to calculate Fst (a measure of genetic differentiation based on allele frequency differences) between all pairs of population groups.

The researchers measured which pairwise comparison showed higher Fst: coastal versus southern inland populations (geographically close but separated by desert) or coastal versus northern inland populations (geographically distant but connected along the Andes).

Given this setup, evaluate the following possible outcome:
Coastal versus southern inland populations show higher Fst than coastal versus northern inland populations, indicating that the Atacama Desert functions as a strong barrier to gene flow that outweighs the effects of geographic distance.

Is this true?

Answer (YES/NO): YES